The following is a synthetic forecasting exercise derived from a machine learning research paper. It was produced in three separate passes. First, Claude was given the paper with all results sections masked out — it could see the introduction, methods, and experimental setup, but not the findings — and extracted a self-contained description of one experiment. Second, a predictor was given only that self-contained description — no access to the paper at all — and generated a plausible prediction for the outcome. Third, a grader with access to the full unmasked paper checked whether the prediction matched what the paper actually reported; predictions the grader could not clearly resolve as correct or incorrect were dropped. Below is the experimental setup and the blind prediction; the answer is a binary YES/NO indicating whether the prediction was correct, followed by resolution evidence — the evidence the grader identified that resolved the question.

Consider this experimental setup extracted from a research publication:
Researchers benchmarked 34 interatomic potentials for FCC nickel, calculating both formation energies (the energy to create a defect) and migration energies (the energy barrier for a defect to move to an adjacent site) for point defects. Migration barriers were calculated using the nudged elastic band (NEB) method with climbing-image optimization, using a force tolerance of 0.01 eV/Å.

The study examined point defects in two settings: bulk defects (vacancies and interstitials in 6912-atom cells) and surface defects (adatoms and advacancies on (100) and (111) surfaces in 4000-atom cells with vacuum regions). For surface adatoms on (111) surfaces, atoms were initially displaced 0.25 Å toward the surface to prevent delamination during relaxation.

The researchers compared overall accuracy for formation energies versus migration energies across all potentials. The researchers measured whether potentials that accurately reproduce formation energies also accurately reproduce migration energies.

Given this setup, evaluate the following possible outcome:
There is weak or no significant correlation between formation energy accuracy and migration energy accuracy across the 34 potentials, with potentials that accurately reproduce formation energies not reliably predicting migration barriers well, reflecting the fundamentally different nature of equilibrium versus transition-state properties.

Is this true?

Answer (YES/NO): YES